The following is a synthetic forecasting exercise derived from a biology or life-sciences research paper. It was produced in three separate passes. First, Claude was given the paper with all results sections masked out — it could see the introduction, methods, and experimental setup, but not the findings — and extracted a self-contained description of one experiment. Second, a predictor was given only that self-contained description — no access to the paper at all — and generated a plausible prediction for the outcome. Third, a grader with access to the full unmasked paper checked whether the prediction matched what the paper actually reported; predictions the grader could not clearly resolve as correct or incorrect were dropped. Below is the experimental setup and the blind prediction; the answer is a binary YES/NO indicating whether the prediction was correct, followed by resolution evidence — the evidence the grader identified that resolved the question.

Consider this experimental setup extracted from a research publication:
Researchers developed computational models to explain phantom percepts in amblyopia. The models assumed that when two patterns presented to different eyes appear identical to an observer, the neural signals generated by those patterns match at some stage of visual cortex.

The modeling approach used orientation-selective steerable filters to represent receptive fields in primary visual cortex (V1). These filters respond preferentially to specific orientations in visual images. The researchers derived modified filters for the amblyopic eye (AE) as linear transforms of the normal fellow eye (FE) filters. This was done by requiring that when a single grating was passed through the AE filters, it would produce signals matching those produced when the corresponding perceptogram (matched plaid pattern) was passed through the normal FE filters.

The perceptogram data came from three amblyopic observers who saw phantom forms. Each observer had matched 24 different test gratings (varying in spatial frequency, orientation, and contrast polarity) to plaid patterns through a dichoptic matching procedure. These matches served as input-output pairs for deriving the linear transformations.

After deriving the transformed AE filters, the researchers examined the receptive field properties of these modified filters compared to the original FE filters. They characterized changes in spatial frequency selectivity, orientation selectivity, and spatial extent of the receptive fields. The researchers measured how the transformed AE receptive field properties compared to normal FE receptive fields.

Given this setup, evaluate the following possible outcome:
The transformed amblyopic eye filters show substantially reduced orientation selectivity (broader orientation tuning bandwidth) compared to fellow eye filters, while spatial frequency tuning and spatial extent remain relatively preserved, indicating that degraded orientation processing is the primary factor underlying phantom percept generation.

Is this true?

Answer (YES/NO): NO